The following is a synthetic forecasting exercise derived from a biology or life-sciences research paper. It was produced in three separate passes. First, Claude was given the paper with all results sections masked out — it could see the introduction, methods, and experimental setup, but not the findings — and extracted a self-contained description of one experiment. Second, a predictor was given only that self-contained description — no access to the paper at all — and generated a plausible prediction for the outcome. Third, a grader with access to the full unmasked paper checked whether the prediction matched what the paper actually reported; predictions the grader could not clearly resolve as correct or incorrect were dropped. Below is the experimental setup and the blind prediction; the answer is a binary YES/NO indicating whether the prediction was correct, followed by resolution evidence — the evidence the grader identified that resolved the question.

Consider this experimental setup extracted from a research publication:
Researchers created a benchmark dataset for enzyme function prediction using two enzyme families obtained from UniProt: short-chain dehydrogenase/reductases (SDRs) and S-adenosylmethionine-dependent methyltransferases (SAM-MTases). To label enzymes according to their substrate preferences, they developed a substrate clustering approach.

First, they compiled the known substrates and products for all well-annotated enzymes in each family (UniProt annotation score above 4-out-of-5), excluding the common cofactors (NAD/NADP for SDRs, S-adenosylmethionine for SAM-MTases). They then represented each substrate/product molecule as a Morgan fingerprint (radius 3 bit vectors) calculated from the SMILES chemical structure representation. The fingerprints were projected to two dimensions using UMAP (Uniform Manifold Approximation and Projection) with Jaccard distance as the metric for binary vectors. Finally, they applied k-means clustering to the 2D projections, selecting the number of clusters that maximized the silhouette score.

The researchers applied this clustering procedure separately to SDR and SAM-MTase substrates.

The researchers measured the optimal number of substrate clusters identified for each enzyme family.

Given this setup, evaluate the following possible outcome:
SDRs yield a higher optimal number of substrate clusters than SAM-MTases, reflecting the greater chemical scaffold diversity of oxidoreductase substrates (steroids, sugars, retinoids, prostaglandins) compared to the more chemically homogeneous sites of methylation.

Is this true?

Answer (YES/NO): NO